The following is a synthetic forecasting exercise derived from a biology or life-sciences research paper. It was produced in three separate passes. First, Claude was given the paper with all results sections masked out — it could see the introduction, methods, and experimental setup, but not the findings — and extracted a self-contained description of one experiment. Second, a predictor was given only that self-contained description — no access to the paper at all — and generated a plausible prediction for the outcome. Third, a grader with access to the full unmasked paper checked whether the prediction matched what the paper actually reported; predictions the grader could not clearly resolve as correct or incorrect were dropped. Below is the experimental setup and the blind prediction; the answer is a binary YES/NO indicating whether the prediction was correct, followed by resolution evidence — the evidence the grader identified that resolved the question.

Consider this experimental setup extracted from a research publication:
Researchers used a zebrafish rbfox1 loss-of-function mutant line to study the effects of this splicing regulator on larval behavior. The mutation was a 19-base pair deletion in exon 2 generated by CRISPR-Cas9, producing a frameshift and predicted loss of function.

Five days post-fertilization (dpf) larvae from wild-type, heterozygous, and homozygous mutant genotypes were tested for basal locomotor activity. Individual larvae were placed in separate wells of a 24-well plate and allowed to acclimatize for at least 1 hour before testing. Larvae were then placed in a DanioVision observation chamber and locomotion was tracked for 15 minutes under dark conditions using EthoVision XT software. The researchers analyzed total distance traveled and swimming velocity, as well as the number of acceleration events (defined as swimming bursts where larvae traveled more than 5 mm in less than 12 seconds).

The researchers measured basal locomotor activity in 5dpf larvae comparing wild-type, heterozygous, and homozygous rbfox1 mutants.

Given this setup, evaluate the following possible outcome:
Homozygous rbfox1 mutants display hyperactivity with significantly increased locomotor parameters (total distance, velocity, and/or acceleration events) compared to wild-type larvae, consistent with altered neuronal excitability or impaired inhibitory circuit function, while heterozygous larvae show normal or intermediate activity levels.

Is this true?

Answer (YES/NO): YES